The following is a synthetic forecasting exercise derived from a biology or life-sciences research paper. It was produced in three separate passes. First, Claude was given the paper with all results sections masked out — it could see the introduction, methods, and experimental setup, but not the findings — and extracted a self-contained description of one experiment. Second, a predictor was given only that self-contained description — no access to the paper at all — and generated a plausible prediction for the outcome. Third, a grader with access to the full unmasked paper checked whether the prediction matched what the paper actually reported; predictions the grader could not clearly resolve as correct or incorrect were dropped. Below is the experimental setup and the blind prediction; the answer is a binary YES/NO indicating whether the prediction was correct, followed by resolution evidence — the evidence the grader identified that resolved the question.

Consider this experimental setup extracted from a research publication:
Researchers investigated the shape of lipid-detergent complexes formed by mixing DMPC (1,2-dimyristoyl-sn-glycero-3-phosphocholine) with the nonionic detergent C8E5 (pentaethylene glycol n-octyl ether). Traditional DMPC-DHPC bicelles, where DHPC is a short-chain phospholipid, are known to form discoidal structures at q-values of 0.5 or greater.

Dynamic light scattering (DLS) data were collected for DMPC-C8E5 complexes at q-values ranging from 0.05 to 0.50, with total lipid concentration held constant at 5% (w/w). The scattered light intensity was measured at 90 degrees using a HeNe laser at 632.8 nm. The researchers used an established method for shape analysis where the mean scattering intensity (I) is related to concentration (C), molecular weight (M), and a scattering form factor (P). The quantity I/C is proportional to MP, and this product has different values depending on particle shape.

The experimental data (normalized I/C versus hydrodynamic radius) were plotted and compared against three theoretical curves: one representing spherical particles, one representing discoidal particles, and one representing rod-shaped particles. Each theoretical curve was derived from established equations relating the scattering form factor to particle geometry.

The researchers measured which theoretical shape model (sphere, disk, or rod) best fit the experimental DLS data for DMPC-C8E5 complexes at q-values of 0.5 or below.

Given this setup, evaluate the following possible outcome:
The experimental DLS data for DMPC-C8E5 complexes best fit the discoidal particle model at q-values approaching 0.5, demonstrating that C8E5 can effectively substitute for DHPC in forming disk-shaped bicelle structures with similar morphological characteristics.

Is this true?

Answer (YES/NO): NO